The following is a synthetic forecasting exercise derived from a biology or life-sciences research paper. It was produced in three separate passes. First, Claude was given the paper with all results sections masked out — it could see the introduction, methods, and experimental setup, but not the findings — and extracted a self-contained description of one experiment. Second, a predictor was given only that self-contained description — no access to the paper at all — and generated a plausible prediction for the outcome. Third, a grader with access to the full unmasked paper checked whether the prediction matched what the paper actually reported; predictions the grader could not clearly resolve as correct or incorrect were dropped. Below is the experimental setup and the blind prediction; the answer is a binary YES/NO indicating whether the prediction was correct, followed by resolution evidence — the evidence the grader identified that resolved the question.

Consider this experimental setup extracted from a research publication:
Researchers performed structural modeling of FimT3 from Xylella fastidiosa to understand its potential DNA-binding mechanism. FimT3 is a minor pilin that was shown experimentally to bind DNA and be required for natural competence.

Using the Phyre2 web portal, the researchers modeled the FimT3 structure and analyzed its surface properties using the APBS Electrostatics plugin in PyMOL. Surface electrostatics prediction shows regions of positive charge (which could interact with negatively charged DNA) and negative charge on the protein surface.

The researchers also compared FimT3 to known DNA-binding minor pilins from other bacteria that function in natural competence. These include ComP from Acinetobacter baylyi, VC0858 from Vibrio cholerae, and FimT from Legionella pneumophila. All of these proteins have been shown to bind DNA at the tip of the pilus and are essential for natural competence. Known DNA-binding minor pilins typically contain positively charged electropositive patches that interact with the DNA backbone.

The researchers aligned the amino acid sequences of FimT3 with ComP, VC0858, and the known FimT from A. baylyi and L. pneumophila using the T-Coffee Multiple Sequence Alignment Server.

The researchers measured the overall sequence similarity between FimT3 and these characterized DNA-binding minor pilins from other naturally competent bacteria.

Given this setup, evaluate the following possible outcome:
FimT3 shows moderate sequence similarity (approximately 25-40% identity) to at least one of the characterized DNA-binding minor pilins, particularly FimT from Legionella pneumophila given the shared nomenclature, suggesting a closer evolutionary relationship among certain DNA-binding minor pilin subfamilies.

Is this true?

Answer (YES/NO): YES